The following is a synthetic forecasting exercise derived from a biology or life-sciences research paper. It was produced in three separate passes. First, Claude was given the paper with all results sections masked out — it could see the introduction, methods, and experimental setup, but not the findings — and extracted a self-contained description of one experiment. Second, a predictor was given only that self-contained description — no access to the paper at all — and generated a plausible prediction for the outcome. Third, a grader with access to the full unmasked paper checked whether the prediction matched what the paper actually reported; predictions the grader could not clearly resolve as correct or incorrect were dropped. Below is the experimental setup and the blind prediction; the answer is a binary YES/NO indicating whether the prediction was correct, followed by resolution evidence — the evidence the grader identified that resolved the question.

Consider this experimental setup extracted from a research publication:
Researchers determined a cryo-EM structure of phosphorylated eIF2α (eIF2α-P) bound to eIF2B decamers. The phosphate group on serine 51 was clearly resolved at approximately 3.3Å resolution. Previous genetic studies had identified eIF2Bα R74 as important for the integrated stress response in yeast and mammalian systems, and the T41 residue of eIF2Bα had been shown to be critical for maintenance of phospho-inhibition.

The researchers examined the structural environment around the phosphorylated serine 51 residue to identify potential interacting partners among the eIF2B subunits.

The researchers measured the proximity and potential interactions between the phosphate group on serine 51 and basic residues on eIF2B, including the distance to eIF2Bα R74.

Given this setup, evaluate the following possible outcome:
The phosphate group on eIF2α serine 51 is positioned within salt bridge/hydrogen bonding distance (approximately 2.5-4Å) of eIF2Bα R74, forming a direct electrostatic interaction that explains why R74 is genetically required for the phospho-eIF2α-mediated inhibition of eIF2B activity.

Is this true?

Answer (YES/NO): NO